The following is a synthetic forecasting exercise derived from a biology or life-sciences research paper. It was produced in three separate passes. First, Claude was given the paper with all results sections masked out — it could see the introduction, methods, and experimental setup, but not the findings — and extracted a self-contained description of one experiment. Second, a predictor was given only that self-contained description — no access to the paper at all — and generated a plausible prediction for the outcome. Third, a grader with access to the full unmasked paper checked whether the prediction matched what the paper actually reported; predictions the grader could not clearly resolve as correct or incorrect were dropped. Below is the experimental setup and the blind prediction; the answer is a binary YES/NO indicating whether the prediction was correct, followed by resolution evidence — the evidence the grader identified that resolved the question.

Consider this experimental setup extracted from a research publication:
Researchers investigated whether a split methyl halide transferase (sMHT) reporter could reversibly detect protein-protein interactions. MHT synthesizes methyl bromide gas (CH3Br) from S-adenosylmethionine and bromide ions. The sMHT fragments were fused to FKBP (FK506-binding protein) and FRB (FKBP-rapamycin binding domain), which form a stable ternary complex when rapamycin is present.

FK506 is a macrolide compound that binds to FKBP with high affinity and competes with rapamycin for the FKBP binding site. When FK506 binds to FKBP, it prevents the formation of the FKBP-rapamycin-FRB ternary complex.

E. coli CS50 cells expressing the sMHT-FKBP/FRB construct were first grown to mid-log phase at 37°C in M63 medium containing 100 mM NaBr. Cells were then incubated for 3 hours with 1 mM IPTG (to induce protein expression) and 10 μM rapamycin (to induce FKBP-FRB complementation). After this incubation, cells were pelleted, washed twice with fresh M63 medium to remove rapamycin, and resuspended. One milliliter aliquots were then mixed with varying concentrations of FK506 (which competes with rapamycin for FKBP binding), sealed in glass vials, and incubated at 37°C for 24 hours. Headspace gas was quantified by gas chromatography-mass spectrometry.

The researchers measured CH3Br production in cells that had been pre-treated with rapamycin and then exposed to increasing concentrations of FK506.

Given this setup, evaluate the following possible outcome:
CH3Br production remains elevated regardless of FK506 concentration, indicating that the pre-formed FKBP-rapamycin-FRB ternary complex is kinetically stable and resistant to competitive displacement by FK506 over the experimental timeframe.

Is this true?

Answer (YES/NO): NO